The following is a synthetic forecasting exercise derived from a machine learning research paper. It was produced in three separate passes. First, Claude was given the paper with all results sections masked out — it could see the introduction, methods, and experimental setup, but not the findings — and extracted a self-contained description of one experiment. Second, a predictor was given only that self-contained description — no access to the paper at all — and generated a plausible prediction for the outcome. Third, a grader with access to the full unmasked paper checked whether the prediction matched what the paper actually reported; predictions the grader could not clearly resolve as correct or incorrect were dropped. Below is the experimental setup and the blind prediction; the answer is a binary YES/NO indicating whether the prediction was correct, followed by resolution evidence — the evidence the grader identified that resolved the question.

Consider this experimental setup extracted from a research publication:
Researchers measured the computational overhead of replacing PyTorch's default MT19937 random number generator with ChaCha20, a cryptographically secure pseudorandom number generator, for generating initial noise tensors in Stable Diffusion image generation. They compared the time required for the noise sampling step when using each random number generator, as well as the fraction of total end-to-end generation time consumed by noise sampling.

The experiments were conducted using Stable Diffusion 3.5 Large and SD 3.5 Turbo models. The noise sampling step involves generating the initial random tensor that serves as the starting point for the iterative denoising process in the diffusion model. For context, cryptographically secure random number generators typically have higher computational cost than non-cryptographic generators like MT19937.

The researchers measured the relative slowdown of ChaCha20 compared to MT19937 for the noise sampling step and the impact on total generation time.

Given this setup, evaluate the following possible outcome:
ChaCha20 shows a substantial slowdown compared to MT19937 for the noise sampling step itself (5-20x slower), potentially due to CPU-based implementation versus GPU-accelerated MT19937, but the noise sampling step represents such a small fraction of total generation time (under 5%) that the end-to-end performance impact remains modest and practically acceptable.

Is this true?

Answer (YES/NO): YES